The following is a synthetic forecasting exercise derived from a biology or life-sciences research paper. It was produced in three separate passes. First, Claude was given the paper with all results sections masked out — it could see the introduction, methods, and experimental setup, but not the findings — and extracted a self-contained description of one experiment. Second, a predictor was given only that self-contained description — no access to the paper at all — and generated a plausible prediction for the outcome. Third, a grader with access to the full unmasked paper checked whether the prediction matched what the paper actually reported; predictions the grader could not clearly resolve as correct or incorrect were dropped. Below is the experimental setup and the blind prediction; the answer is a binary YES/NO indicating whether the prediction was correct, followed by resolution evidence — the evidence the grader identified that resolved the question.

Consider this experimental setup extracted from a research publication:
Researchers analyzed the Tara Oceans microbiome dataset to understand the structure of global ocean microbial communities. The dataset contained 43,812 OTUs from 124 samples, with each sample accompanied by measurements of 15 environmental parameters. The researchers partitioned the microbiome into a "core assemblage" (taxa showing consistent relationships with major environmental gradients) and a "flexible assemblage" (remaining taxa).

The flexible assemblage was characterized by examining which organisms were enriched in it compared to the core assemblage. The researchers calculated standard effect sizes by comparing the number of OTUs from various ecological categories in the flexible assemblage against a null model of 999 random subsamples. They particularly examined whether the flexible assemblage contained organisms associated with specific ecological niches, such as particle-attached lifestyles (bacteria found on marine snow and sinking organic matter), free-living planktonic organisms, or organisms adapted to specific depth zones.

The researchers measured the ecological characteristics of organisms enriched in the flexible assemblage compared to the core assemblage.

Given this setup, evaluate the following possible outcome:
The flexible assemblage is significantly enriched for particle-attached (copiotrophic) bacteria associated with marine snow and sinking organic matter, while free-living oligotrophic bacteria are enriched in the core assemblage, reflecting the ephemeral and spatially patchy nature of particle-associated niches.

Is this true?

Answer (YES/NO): YES